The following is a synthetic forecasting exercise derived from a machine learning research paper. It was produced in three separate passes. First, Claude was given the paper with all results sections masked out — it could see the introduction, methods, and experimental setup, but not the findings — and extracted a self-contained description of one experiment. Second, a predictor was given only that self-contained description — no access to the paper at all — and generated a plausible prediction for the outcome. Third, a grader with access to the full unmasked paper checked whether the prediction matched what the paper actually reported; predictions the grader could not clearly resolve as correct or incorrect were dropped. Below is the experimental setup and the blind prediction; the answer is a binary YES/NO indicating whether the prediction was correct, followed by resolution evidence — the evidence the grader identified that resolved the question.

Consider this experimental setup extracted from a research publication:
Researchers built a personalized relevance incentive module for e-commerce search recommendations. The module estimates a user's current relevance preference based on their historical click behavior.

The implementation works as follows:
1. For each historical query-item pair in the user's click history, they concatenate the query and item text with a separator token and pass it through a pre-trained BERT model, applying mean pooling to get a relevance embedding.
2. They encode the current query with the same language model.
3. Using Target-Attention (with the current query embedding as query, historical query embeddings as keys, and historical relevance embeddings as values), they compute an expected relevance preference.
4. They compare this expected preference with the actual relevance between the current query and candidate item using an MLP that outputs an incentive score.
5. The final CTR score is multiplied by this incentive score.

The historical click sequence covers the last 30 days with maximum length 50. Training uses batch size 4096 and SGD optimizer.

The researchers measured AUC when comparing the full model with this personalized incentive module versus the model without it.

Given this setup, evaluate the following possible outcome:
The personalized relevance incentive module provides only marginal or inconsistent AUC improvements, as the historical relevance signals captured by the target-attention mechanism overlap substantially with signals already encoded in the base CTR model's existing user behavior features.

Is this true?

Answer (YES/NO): YES